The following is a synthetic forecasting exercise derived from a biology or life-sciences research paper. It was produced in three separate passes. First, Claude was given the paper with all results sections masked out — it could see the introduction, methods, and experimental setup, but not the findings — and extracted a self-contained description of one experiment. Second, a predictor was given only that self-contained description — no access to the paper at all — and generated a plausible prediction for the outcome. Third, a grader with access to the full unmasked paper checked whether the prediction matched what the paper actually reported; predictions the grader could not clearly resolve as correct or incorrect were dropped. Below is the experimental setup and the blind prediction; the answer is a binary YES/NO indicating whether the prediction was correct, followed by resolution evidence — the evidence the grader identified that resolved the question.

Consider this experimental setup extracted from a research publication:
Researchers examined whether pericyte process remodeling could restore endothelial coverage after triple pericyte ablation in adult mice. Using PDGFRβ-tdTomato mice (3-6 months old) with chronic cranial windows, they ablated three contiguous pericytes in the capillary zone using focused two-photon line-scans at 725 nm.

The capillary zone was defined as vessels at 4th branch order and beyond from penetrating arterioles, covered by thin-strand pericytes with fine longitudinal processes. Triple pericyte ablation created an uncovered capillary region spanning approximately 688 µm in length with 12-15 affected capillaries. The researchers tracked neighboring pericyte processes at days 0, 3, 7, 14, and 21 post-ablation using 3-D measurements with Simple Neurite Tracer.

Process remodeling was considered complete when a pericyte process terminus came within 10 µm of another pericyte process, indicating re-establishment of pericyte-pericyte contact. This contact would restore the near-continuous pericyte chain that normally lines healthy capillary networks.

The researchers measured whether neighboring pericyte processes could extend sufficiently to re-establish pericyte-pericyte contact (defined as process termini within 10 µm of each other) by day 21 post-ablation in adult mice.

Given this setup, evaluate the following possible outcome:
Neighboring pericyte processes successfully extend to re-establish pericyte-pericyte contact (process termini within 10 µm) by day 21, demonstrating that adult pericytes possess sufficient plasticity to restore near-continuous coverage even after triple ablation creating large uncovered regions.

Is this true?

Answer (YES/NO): YES